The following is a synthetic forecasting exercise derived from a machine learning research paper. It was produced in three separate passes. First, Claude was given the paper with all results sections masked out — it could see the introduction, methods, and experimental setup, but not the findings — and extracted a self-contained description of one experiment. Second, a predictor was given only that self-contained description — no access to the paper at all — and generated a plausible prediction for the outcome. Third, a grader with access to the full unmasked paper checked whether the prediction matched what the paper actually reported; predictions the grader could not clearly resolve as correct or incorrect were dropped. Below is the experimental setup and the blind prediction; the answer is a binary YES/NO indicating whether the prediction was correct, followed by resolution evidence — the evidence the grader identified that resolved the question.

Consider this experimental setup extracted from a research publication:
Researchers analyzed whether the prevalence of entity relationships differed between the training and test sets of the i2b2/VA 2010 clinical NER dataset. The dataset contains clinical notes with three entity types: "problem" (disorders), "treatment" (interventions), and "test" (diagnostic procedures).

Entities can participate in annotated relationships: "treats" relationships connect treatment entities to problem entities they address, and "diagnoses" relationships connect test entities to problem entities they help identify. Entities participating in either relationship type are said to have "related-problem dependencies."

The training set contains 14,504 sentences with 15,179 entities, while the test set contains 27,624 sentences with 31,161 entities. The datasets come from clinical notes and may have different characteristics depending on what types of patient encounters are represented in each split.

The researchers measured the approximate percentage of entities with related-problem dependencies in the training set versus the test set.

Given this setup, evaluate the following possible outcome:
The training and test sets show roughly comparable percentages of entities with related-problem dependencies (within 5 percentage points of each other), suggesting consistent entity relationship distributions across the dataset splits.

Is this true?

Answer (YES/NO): NO